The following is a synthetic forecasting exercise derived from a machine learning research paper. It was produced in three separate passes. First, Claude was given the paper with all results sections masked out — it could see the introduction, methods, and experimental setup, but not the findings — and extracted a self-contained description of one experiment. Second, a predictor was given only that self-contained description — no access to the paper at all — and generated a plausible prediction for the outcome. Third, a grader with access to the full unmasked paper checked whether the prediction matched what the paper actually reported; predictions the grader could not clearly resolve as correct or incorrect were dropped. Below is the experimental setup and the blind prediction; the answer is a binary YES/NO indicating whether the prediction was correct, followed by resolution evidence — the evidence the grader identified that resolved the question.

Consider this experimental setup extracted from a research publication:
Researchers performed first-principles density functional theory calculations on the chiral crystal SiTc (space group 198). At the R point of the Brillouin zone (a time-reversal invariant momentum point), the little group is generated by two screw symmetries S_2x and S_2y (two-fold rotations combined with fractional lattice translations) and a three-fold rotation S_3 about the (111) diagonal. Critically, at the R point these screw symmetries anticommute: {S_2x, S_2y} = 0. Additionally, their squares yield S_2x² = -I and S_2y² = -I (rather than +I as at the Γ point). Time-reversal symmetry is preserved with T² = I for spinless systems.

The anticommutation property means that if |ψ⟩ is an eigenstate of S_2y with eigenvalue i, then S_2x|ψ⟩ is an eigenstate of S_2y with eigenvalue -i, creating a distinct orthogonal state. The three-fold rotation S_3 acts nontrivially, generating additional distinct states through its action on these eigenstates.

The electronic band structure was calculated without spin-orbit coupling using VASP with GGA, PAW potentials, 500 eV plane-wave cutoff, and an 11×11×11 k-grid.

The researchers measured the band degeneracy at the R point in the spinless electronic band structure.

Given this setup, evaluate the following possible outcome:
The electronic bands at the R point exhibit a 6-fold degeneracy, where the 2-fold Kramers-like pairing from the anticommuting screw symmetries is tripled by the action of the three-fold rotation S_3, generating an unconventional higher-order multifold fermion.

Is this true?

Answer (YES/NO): NO